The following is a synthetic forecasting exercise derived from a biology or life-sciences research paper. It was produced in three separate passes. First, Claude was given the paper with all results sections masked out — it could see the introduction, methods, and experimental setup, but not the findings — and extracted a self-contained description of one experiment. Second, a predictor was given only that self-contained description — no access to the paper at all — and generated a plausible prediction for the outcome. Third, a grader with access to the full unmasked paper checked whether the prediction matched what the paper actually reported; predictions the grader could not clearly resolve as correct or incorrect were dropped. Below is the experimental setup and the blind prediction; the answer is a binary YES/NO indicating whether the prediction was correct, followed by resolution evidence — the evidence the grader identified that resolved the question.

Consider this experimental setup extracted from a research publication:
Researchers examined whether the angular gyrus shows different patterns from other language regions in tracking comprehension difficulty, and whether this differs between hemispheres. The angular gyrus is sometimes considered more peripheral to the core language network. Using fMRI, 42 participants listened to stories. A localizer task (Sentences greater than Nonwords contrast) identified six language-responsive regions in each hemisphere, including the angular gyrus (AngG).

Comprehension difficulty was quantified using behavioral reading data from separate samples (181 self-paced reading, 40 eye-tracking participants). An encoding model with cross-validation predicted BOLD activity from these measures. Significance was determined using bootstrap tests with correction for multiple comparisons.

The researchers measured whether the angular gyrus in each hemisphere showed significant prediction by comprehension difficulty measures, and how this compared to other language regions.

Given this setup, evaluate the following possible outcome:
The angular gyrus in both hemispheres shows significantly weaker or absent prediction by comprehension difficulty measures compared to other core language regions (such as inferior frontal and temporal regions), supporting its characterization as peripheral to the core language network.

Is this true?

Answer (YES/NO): NO